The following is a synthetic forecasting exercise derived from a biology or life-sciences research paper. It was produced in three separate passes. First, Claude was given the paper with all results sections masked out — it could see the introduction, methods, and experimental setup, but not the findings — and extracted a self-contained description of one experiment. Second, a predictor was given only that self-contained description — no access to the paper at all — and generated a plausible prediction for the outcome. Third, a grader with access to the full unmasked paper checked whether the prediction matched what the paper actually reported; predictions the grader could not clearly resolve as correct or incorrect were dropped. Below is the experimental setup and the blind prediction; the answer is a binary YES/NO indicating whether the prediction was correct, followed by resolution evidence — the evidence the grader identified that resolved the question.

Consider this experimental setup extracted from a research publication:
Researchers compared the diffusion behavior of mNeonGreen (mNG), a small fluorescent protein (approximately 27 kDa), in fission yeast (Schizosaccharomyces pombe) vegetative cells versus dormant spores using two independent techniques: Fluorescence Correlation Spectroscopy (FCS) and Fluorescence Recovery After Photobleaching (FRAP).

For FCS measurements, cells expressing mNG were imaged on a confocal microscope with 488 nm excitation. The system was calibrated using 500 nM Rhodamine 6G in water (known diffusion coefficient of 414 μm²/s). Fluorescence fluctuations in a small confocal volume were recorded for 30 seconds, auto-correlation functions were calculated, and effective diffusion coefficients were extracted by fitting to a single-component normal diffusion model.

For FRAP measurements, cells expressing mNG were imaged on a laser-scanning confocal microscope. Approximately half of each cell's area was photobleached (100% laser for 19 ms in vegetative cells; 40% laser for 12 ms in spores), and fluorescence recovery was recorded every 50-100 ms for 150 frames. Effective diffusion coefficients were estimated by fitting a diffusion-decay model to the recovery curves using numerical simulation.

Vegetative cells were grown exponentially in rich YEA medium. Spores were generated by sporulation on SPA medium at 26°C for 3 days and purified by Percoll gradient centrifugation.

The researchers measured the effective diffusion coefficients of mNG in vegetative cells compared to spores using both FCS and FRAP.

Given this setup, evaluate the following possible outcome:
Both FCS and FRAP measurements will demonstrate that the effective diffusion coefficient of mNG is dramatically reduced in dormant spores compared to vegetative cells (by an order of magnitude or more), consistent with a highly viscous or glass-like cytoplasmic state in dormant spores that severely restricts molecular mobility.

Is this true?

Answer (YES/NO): NO